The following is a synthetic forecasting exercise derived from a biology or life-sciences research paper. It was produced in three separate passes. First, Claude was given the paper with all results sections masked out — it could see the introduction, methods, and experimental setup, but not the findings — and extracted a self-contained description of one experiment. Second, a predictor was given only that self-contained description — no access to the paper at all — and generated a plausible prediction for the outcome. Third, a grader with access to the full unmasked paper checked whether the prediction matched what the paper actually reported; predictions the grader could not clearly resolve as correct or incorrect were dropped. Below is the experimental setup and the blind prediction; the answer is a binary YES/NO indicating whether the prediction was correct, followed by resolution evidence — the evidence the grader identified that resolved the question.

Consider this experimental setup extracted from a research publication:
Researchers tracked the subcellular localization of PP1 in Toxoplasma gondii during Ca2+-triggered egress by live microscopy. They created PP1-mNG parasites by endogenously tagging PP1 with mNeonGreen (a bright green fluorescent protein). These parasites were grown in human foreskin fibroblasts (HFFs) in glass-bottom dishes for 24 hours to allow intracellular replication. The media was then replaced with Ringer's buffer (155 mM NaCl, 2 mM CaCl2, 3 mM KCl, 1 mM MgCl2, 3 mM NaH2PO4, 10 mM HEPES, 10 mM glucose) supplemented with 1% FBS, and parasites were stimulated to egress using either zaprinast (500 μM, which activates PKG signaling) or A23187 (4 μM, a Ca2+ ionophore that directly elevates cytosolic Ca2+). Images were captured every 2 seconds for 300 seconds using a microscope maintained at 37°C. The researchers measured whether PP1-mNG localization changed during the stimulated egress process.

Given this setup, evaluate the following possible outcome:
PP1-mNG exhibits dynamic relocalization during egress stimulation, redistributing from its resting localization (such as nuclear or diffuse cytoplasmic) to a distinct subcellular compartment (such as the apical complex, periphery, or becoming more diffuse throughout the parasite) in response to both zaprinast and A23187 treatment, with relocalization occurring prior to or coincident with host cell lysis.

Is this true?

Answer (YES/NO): NO